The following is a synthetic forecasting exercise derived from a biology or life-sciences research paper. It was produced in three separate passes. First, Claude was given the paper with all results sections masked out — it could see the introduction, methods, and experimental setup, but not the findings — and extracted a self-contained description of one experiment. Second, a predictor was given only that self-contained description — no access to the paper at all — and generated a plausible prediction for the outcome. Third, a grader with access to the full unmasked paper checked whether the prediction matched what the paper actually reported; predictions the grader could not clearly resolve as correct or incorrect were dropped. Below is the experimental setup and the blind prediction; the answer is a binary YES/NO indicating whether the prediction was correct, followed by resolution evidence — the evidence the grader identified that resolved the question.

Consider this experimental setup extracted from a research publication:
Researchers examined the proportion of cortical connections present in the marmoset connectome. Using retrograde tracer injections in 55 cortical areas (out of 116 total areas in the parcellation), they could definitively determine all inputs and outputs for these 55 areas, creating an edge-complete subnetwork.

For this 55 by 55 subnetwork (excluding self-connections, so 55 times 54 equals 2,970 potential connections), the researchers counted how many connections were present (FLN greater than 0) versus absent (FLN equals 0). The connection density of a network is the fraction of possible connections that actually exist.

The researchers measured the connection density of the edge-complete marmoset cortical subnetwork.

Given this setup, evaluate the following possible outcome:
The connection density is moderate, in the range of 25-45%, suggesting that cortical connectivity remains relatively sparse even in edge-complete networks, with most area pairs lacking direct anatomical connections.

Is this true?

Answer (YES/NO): NO